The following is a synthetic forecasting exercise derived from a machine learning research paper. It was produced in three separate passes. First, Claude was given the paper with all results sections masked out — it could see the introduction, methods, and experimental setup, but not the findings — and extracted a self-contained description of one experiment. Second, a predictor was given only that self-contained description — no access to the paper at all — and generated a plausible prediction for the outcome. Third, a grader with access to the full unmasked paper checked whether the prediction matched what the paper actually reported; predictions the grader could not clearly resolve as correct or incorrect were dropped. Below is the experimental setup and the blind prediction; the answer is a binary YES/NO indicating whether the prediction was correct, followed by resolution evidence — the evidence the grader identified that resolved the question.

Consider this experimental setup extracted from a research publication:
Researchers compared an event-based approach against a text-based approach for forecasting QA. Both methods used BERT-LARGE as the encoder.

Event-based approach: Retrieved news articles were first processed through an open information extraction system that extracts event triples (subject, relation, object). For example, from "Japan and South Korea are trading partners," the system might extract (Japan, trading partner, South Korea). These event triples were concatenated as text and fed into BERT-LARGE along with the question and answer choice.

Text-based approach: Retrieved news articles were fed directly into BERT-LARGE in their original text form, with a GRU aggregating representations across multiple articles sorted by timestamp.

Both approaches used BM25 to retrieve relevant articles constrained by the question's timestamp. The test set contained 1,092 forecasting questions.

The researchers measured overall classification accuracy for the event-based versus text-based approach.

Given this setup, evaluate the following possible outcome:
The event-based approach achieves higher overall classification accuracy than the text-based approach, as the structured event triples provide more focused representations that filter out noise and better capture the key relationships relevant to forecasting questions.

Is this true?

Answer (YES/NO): NO